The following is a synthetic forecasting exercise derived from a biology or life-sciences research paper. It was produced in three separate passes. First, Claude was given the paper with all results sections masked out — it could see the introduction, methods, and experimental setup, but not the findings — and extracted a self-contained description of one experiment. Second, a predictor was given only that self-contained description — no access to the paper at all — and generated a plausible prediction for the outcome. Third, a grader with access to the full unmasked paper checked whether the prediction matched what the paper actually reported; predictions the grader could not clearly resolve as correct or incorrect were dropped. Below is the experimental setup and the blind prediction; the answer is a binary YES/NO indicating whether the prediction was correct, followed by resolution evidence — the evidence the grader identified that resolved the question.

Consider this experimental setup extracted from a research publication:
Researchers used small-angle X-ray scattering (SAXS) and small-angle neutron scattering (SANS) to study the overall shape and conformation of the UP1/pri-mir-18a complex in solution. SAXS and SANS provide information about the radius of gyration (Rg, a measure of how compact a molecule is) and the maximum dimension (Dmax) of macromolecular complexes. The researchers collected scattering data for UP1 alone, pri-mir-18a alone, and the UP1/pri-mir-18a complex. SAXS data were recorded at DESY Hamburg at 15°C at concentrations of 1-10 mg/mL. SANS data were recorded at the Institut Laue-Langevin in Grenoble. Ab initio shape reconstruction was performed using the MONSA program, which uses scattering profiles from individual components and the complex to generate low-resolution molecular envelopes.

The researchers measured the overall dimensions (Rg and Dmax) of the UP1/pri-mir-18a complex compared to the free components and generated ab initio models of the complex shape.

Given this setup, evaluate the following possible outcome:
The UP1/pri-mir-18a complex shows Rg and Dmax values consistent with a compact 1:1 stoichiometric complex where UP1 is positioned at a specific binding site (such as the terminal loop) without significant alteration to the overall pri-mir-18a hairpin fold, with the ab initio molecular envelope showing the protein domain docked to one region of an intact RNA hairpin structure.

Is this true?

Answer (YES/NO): NO